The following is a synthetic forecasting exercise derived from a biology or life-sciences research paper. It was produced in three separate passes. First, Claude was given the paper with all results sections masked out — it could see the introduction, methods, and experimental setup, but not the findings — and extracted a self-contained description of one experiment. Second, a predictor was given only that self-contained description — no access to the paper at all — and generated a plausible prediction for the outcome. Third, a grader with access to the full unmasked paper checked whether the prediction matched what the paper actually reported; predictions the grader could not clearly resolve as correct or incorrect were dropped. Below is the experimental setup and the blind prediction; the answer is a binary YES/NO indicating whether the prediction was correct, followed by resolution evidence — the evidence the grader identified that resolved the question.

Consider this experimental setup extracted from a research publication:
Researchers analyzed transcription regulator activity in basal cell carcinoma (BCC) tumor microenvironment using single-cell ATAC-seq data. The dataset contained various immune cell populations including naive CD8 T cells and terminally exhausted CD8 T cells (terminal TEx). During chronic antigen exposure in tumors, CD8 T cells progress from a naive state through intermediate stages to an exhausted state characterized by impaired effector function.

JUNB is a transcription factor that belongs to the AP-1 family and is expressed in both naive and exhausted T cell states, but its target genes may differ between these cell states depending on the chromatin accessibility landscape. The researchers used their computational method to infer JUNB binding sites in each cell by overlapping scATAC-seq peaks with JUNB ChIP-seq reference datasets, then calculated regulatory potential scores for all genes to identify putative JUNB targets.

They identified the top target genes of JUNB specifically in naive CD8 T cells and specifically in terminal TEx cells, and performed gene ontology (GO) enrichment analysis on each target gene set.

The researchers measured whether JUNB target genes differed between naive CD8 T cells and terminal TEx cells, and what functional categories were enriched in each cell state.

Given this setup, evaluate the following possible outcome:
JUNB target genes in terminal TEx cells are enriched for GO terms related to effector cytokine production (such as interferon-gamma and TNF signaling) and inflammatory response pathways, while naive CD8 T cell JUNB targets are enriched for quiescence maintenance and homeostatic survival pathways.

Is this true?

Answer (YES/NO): NO